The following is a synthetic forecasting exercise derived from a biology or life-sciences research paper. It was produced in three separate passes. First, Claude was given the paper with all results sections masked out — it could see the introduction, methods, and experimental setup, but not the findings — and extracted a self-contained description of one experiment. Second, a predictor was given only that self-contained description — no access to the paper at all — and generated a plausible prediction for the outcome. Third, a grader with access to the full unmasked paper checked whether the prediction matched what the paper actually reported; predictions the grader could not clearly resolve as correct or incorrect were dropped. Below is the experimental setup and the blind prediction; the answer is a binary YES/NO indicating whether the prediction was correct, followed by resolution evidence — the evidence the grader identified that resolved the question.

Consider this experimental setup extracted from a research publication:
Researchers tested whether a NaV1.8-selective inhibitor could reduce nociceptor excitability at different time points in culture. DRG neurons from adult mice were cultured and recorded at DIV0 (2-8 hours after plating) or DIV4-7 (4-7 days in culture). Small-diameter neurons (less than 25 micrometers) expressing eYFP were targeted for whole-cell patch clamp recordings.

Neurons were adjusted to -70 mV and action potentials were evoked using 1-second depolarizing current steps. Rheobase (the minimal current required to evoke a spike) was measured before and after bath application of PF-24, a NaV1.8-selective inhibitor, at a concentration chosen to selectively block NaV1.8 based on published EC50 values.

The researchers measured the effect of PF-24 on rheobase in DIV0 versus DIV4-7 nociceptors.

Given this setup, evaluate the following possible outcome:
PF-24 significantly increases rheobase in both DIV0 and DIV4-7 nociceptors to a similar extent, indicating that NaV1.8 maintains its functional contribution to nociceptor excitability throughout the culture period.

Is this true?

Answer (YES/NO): NO